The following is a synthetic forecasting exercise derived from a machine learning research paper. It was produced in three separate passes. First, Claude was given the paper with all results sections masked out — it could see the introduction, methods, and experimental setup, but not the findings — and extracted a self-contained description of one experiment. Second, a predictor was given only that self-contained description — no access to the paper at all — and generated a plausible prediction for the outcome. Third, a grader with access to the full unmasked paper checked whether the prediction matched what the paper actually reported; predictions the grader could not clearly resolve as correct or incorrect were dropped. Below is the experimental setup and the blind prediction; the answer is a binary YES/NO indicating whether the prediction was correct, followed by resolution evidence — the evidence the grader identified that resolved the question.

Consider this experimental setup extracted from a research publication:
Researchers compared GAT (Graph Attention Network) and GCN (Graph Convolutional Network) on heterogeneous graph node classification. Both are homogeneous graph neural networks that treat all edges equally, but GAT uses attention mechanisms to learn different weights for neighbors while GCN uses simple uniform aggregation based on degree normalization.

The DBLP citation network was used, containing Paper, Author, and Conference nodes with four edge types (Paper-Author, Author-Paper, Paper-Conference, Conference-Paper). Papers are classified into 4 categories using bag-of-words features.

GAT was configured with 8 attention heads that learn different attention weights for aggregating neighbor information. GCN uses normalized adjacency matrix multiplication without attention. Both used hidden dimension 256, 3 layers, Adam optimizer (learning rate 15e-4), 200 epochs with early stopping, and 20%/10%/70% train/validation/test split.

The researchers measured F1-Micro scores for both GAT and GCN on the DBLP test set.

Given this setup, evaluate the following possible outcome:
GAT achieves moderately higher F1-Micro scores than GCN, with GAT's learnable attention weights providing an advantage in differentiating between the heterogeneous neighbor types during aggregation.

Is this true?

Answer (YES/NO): NO